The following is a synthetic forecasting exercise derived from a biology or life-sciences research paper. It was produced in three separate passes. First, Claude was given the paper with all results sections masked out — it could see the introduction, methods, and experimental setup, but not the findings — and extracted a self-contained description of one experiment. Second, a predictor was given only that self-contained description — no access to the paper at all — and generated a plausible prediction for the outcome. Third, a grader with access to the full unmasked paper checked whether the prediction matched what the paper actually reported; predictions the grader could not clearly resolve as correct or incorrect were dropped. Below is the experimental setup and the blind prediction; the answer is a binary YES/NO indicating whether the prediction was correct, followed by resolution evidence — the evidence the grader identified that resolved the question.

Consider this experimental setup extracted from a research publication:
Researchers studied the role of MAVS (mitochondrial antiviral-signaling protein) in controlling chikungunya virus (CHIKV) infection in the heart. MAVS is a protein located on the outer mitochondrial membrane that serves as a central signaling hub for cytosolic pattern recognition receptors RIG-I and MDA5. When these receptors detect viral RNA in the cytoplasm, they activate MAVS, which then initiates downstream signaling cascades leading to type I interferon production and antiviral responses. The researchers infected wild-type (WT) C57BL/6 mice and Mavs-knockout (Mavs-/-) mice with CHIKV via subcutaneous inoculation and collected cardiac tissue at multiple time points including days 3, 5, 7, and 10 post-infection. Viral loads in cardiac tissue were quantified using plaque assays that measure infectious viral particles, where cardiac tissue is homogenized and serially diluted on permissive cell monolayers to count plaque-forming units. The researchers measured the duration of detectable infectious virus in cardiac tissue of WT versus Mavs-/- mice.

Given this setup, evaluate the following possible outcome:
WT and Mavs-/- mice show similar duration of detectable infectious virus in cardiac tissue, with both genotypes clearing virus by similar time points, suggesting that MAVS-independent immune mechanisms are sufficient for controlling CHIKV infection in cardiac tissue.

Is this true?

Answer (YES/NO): NO